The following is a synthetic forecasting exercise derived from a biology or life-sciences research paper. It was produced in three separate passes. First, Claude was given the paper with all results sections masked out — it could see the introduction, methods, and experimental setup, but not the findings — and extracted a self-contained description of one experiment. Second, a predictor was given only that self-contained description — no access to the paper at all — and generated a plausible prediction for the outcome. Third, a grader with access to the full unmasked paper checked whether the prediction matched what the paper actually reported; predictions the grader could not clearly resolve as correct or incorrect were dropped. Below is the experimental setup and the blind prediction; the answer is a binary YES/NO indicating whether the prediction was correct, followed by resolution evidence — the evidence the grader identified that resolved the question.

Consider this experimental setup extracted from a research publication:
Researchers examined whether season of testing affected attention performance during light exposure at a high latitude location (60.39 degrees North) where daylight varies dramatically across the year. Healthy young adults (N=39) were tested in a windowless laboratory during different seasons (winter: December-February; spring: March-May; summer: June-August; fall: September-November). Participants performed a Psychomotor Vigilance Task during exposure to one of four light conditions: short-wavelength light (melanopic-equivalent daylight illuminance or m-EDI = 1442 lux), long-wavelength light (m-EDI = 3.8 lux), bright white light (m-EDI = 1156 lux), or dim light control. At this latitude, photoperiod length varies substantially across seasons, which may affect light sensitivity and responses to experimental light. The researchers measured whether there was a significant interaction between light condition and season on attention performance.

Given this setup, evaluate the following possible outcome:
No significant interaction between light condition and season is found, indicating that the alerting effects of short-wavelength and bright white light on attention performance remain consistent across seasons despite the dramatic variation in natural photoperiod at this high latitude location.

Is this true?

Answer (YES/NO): YES